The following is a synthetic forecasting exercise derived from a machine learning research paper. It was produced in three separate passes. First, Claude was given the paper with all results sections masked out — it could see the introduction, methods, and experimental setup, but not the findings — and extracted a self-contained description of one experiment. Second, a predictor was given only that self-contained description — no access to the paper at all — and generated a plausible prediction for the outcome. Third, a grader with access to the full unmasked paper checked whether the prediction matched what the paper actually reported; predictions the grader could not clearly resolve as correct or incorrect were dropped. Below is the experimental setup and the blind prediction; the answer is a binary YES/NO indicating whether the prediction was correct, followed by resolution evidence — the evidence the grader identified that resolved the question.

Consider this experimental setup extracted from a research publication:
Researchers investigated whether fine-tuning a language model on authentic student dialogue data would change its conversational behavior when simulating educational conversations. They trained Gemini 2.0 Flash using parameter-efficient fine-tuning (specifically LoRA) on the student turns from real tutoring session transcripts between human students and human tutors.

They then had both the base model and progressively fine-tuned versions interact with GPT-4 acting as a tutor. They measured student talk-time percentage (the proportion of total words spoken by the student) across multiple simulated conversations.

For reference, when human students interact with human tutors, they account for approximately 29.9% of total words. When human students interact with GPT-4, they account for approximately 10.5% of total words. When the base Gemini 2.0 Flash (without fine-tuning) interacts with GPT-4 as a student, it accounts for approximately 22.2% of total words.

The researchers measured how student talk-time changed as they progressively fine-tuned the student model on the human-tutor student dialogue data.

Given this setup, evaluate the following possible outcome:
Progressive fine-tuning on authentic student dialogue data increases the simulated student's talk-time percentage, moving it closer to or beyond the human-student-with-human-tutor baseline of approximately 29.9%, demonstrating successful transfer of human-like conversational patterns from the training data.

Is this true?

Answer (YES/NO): NO